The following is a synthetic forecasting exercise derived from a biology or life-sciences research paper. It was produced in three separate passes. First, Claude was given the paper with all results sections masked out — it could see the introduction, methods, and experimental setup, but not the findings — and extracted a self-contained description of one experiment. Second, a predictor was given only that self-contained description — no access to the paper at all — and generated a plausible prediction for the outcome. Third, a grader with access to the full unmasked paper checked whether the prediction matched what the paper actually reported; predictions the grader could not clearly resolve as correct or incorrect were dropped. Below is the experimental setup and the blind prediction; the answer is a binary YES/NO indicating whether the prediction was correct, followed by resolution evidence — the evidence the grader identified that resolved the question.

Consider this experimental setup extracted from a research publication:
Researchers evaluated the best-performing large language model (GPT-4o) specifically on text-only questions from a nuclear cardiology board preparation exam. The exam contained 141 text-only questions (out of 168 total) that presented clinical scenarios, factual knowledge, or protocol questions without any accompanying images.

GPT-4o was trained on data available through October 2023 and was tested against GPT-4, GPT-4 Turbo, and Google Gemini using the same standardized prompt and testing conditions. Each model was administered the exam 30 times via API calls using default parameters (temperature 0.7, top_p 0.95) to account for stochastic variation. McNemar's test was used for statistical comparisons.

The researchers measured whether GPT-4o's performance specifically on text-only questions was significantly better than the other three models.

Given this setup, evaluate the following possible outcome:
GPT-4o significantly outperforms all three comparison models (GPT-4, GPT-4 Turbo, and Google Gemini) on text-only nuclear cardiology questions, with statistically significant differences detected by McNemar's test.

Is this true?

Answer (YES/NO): YES